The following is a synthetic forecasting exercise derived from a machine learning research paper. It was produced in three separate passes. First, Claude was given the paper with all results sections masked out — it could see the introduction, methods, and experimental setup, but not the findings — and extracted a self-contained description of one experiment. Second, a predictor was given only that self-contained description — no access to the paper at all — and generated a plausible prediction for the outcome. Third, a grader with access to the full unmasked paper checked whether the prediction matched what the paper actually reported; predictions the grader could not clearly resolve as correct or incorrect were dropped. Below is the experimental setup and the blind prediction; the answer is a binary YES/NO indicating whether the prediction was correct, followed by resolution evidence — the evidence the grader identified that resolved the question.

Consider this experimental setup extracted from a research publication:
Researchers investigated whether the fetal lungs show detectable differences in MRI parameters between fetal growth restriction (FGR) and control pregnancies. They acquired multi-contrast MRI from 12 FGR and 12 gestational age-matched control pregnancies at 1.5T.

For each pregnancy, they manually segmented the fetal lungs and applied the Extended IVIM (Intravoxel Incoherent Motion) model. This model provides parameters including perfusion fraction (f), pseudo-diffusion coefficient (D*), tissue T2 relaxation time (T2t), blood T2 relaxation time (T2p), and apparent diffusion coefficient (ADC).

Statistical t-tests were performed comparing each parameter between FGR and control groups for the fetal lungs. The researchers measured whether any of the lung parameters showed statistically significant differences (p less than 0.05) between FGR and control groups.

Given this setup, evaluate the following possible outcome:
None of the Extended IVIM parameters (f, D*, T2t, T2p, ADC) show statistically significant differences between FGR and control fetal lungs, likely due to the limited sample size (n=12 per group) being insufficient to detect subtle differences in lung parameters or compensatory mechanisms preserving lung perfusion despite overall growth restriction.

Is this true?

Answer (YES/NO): YES